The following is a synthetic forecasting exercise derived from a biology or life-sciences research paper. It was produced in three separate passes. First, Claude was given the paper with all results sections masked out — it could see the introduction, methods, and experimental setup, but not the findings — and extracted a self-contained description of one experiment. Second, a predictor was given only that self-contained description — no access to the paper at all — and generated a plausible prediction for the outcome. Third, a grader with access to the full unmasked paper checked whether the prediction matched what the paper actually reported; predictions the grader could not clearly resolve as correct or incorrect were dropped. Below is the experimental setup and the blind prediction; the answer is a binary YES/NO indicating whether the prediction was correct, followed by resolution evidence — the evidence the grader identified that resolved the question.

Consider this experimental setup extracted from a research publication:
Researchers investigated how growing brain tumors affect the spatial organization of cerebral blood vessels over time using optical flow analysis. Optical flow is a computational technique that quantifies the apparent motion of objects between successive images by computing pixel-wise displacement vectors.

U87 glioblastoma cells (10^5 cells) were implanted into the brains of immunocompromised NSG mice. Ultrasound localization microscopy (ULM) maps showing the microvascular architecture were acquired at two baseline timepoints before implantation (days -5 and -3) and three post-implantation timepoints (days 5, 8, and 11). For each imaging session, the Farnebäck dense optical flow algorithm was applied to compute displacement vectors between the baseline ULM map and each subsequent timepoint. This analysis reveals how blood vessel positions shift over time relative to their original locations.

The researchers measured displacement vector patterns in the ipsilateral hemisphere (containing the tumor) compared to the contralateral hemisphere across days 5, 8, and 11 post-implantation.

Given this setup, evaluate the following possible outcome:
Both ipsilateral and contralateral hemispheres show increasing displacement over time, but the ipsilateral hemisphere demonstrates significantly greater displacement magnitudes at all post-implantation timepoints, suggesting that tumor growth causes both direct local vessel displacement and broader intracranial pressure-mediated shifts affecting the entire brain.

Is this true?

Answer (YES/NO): YES